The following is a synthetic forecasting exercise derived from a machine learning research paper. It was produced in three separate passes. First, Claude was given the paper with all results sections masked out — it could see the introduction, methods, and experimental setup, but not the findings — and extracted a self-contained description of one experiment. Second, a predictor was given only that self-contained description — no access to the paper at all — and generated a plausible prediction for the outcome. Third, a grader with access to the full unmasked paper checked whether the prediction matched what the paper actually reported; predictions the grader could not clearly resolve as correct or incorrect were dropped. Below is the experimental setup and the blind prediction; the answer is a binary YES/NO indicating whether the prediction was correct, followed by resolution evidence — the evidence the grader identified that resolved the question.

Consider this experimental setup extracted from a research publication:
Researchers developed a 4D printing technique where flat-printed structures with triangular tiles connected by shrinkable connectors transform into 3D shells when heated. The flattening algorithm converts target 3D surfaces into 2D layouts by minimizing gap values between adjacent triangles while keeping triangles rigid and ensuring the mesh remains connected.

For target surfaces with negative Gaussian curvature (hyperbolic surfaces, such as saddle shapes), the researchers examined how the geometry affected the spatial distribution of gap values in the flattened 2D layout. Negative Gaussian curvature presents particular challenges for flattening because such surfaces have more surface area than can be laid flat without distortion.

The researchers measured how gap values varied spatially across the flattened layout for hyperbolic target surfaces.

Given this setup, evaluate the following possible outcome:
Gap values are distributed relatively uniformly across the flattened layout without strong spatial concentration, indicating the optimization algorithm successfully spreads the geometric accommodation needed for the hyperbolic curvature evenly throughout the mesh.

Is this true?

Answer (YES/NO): NO